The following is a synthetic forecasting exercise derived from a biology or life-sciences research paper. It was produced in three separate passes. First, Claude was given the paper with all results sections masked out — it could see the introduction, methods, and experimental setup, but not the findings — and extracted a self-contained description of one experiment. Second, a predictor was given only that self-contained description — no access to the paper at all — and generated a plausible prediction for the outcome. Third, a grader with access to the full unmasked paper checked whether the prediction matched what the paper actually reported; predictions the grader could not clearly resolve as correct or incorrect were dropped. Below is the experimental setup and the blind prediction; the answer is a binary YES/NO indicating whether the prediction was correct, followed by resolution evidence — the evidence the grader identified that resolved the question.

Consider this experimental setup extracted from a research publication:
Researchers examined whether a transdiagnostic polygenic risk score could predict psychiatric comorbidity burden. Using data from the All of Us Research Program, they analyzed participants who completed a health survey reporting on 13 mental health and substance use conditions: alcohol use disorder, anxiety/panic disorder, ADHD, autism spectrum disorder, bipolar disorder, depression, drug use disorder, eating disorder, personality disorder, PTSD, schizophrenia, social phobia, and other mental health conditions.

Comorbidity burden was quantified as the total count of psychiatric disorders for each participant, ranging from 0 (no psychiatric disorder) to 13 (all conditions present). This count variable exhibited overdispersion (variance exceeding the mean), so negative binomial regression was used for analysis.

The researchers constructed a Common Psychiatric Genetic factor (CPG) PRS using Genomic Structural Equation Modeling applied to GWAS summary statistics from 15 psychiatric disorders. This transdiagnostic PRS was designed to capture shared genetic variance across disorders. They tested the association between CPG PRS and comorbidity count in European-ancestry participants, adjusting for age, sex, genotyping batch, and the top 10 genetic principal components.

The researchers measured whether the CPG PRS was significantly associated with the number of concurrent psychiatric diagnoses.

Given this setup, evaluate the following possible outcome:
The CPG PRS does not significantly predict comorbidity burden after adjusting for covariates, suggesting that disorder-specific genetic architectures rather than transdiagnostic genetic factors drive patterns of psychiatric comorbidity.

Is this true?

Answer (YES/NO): NO